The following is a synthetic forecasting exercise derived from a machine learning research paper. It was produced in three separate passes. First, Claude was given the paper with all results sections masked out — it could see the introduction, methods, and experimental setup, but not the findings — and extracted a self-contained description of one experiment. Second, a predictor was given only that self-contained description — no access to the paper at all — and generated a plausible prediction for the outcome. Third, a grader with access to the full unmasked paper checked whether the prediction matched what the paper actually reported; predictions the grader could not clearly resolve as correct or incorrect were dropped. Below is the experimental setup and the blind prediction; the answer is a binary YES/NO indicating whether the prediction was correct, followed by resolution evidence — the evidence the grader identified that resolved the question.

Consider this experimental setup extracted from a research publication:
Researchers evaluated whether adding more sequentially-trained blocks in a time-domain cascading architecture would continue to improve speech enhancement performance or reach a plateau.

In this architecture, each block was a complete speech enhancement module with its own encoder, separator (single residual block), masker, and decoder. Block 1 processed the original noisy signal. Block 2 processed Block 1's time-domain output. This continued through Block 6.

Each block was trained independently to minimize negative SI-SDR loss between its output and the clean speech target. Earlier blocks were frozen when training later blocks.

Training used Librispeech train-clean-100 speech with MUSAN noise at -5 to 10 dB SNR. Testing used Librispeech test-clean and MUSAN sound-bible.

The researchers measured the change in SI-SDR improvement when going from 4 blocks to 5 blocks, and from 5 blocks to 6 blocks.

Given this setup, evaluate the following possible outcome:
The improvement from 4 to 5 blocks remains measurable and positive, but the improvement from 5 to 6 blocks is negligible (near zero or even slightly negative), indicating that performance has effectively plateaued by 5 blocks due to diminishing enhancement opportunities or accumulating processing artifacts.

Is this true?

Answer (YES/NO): NO